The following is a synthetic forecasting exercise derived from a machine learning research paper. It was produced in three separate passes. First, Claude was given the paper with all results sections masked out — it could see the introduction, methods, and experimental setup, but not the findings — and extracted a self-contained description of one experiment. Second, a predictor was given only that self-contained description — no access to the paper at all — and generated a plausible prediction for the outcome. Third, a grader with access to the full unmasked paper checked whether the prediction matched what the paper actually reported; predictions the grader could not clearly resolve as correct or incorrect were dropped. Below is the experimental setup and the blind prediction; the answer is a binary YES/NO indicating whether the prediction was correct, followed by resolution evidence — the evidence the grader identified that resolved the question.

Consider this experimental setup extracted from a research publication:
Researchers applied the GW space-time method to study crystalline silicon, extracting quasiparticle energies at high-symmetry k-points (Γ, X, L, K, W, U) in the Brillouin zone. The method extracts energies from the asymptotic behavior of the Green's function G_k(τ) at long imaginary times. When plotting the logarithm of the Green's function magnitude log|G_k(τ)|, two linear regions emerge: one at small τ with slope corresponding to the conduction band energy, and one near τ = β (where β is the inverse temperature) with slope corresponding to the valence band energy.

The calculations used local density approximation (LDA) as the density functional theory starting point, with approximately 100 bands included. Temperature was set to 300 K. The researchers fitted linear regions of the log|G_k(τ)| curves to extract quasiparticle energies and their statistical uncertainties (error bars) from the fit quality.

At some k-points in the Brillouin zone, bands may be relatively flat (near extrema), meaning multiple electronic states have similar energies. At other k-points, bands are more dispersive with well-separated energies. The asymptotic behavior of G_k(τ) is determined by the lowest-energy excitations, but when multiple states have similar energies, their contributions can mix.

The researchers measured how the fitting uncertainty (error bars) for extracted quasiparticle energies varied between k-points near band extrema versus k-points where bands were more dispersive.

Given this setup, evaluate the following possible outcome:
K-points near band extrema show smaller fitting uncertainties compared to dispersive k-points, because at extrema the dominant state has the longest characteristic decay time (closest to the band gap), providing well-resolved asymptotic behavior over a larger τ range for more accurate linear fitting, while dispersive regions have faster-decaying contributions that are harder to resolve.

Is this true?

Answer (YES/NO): YES